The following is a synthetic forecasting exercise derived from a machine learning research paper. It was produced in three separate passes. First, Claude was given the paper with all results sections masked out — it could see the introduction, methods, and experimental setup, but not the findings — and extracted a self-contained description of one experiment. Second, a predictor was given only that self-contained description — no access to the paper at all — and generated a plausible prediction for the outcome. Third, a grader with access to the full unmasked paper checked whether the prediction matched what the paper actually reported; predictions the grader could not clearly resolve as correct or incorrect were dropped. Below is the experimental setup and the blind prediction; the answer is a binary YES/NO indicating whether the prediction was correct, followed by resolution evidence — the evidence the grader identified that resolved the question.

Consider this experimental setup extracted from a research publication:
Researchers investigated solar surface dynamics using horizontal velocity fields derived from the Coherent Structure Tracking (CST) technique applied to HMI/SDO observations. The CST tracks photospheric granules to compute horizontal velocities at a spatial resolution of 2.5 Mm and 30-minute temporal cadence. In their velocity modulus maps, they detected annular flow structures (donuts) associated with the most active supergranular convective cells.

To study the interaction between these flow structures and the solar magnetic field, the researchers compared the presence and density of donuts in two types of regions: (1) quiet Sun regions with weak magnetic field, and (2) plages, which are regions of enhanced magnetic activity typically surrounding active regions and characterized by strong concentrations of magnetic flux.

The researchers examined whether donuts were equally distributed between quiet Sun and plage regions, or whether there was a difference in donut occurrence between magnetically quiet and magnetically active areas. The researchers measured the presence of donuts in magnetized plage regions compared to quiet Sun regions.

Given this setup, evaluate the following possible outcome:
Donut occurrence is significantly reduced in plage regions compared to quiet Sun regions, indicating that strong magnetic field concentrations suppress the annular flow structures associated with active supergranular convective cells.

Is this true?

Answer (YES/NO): YES